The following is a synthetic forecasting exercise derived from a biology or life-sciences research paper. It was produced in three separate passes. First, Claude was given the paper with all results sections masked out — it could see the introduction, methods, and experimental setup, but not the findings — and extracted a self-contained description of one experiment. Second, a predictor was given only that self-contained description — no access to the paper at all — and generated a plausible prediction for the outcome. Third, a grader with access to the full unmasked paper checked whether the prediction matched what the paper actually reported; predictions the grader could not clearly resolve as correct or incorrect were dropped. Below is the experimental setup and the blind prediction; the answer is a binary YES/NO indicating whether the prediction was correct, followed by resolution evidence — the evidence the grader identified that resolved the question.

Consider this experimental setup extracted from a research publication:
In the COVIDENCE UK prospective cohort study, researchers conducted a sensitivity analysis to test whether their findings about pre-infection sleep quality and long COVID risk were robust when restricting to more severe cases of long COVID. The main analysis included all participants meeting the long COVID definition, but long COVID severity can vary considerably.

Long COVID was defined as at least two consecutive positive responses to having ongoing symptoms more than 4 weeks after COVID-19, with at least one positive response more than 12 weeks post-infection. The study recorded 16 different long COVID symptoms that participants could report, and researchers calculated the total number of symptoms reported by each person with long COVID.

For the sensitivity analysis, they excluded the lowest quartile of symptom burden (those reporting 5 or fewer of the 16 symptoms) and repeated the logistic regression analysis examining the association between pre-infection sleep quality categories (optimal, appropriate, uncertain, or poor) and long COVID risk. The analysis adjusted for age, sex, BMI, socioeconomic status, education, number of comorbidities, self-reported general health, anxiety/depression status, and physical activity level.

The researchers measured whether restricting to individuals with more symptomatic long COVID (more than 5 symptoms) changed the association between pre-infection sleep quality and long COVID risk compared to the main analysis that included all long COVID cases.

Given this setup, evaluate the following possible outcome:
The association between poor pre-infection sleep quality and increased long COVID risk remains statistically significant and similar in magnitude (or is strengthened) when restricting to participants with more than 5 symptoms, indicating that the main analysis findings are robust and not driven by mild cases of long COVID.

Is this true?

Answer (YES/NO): YES